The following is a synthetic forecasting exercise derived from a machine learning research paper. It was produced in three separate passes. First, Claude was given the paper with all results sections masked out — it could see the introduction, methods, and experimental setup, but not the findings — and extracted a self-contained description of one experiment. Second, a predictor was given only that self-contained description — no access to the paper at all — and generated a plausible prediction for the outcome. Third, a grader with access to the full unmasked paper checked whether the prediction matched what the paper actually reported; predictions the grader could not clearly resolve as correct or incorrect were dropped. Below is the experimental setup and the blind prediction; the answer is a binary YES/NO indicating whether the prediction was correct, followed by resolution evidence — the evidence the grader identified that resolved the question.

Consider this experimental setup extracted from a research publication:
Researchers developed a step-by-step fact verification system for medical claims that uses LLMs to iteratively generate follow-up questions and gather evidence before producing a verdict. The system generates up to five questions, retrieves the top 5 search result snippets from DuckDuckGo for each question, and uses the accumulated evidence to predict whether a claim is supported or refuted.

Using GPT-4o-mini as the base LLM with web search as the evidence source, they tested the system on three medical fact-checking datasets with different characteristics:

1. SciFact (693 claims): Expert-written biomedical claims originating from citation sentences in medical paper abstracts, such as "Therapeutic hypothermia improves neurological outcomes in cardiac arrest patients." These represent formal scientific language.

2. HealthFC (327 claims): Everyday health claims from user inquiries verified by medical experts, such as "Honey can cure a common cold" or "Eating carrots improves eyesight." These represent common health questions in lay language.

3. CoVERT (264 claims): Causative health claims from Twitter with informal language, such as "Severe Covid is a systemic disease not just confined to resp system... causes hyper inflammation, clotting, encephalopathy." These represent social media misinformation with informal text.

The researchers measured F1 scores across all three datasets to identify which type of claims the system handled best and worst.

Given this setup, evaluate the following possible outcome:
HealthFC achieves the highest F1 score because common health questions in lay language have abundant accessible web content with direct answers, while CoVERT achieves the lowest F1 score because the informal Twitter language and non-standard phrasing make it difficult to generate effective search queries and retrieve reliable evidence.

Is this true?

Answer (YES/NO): NO